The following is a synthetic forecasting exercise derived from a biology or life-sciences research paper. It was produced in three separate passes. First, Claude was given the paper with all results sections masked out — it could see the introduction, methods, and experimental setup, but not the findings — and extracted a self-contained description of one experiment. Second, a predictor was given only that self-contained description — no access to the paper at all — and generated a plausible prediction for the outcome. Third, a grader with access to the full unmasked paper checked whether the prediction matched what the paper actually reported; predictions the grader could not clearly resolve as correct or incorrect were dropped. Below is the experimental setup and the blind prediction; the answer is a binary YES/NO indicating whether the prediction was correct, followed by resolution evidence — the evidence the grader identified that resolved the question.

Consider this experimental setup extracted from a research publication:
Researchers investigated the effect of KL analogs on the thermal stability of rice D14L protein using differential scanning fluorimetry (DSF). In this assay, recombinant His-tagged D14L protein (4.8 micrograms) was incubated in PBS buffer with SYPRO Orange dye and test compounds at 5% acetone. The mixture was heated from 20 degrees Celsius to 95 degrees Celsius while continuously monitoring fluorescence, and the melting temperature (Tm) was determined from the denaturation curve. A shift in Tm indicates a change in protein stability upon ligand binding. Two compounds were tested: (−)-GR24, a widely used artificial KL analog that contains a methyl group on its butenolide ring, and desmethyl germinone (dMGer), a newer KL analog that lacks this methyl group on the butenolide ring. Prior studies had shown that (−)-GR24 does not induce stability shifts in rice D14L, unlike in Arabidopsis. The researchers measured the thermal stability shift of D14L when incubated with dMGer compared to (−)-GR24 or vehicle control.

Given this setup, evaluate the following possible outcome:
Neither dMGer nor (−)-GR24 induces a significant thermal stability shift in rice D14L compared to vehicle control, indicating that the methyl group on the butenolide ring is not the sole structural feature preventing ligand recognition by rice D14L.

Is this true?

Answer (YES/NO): NO